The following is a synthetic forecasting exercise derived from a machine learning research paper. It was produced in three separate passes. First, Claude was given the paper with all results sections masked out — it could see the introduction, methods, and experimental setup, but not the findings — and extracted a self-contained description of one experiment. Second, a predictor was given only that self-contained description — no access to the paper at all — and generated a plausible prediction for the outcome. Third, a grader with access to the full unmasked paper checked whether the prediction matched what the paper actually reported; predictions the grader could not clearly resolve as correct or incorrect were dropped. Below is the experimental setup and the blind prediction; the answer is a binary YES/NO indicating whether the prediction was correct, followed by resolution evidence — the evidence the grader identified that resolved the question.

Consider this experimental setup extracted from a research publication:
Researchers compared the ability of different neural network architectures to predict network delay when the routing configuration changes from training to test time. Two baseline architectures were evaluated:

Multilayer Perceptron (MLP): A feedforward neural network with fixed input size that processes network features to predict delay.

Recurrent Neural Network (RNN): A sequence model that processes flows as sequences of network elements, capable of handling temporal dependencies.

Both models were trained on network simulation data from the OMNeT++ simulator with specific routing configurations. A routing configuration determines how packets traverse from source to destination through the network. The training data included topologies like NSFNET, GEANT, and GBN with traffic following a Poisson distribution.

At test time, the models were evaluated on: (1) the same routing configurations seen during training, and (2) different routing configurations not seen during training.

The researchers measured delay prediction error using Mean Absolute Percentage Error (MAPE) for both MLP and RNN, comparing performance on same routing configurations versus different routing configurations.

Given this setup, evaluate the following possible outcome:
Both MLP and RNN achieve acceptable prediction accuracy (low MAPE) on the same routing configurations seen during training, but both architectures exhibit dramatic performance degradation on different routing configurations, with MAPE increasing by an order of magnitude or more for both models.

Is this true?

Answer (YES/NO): NO